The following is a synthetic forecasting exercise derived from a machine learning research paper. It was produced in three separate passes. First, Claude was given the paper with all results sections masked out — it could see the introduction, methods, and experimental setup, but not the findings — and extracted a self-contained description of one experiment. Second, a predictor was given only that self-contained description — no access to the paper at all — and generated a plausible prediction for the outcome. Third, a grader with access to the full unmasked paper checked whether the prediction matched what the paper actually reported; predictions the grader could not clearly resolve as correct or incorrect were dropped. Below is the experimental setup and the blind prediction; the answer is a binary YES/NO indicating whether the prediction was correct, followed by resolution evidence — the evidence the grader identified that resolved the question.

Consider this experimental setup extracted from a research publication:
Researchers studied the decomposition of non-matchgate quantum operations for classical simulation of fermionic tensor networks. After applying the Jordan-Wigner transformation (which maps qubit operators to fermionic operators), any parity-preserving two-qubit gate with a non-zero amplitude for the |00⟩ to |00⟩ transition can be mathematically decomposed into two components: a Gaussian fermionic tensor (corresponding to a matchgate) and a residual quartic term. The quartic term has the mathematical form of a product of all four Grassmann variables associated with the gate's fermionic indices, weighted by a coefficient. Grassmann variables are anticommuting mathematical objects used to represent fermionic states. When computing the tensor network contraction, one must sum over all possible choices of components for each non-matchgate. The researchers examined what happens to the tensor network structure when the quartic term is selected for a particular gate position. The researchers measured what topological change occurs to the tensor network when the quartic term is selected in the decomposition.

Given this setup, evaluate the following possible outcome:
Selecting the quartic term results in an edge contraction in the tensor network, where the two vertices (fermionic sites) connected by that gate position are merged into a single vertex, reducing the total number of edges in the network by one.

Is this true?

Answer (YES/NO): NO